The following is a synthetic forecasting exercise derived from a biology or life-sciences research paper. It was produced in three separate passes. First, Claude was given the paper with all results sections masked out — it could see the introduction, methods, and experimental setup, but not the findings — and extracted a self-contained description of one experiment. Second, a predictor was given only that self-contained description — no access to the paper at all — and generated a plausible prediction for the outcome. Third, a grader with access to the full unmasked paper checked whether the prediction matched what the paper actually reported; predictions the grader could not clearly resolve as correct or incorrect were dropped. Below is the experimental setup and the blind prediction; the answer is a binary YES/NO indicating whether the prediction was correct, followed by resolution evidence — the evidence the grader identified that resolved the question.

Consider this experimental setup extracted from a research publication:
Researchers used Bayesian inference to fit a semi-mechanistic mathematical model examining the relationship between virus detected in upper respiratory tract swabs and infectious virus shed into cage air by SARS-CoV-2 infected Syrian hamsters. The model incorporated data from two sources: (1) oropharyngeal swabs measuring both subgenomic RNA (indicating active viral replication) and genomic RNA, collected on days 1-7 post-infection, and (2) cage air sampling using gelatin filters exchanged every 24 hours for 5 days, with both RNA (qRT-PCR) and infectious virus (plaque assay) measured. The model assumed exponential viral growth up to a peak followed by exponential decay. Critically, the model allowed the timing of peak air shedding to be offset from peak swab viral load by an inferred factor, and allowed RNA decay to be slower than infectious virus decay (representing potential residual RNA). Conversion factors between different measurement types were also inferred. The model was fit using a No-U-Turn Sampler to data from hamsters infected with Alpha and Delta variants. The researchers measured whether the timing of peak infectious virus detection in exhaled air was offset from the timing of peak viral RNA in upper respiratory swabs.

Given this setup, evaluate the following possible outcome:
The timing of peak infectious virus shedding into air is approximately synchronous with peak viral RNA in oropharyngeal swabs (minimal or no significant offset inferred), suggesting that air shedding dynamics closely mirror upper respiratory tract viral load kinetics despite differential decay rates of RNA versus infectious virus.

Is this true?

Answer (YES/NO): NO